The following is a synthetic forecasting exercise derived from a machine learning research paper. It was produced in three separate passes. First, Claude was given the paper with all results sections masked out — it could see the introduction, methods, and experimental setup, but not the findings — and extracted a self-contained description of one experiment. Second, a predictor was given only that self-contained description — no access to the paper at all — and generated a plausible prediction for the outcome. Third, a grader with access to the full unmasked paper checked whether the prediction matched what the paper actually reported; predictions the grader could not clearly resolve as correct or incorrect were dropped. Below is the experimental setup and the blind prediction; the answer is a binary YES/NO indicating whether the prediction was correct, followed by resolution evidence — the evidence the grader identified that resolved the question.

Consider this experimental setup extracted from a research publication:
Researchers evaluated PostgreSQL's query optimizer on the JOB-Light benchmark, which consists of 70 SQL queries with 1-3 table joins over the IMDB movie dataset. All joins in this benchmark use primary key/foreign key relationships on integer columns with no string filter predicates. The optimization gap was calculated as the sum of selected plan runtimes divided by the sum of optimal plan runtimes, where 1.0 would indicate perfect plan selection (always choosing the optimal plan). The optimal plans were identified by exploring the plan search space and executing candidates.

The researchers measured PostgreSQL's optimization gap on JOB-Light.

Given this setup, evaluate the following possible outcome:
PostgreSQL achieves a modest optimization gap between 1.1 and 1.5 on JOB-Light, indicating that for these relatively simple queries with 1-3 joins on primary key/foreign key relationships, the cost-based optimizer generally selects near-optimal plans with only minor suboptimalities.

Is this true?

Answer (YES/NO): YES